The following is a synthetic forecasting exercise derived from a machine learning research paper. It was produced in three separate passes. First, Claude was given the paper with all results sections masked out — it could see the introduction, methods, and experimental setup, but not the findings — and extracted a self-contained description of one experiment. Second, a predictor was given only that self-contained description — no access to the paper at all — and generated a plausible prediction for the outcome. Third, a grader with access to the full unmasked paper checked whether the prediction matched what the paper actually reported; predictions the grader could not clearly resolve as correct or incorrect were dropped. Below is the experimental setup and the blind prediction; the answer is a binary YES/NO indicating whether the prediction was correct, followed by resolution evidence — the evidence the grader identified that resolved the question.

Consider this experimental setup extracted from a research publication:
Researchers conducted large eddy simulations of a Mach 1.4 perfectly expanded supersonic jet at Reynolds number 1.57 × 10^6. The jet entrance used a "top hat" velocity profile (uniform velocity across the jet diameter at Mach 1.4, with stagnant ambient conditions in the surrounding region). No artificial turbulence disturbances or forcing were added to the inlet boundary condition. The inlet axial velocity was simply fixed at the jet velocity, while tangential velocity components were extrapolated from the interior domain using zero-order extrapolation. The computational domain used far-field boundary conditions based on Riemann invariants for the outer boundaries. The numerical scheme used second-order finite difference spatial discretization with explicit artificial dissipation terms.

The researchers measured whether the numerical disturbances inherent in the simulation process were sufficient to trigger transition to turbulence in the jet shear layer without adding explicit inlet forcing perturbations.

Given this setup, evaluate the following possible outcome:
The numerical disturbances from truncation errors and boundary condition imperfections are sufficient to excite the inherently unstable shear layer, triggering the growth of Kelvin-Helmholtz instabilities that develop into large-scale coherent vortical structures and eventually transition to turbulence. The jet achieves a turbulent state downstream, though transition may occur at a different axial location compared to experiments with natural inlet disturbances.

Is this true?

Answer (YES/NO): YES